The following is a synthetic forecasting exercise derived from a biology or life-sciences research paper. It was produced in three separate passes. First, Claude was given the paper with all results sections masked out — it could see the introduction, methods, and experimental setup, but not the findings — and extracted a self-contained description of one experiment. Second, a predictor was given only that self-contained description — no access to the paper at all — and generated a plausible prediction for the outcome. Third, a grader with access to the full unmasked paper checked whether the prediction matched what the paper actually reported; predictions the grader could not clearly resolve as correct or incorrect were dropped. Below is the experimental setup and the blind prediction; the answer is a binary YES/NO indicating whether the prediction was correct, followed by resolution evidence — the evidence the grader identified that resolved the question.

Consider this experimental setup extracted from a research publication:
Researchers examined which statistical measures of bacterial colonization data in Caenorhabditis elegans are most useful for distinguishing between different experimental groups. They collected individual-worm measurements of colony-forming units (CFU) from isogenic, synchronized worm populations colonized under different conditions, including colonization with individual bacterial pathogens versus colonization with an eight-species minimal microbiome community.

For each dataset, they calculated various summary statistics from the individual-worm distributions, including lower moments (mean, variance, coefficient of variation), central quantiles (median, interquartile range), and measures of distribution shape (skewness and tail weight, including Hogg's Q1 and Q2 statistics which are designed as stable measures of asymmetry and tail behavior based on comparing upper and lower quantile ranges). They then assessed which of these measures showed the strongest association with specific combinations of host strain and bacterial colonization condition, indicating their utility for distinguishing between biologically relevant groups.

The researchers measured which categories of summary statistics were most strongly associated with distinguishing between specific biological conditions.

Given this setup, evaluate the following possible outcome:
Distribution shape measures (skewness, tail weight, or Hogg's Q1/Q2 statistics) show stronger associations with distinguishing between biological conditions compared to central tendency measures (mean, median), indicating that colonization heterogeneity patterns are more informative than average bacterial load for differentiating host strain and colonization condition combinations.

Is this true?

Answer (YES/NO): NO